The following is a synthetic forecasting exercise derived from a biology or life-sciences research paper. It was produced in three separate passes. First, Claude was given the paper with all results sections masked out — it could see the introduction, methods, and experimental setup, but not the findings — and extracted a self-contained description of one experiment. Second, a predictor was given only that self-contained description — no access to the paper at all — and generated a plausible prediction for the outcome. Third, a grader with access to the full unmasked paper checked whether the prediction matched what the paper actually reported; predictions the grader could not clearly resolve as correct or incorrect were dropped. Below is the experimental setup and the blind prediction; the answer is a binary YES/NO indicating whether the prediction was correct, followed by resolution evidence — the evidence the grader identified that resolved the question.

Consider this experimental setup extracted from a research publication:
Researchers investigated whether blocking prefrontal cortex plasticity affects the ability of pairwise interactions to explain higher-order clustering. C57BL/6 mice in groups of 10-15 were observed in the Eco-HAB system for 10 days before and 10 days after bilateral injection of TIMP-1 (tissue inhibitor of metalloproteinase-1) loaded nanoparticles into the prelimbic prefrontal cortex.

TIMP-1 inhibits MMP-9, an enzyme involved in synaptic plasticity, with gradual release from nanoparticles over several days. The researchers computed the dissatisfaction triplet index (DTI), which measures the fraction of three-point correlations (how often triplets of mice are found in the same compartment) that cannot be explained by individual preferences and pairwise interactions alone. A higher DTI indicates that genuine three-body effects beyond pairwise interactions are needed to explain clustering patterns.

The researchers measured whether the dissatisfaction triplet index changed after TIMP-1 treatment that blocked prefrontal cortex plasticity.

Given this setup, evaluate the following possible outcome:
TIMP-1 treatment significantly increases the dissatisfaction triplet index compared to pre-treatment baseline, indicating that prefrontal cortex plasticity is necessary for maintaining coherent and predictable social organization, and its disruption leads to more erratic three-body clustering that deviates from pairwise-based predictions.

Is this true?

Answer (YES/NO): YES